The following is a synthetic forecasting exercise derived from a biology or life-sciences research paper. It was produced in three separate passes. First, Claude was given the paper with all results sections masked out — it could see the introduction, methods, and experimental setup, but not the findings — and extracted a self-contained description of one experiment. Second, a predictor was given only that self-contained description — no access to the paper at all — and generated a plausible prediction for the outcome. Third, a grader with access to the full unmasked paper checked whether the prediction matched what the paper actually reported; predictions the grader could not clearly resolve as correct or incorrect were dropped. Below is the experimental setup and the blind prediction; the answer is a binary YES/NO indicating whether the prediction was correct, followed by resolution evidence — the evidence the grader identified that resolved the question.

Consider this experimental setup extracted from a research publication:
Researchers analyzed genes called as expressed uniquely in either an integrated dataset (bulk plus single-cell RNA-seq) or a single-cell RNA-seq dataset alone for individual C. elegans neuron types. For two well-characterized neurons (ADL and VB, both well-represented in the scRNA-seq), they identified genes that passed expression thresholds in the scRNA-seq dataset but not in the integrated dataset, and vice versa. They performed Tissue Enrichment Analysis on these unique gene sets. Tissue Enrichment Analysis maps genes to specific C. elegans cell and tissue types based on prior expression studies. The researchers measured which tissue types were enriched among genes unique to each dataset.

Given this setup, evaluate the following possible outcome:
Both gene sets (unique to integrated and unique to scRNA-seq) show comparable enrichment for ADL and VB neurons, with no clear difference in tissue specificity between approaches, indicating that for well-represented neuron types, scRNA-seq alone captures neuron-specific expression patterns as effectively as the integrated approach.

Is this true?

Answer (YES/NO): NO